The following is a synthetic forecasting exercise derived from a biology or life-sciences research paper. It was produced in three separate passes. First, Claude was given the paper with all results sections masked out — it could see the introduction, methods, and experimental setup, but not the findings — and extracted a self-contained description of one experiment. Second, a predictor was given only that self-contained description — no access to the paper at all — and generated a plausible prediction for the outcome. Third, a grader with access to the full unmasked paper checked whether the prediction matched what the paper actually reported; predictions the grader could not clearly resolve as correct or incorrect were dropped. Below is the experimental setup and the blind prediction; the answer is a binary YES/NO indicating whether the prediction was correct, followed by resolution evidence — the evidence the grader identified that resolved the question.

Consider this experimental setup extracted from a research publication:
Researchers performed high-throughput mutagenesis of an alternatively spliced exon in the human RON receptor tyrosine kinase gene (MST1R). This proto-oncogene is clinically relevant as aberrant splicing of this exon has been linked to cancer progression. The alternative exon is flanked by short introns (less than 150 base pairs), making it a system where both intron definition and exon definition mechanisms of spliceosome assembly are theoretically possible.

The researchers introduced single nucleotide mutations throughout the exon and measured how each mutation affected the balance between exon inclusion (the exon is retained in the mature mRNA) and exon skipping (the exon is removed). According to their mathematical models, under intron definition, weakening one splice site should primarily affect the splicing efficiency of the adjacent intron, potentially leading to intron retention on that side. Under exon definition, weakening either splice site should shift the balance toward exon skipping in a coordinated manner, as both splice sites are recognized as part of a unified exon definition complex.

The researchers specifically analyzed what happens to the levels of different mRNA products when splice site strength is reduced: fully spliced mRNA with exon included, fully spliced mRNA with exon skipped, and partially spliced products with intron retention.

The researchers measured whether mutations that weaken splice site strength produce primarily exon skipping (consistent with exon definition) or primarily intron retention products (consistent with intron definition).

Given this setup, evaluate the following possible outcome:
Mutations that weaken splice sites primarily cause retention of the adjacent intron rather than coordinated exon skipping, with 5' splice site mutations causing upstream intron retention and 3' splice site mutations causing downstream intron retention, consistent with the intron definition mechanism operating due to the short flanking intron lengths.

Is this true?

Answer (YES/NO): NO